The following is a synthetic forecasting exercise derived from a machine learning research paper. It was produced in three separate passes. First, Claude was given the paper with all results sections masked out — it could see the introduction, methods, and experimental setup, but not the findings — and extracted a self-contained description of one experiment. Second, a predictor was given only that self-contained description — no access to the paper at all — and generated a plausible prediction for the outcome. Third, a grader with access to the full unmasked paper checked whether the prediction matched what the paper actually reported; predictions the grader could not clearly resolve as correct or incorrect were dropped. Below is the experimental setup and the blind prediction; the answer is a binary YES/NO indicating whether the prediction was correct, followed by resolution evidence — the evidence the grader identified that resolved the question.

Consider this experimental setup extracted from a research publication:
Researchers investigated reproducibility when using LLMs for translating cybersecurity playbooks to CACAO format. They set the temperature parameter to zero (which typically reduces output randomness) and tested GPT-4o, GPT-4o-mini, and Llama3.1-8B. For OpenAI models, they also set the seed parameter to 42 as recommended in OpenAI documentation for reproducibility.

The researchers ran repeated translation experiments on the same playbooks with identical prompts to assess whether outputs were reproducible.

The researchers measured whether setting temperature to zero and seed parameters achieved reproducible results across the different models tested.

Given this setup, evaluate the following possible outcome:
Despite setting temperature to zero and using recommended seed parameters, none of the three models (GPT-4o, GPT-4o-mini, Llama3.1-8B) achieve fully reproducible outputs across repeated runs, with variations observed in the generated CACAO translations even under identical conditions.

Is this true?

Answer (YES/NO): NO